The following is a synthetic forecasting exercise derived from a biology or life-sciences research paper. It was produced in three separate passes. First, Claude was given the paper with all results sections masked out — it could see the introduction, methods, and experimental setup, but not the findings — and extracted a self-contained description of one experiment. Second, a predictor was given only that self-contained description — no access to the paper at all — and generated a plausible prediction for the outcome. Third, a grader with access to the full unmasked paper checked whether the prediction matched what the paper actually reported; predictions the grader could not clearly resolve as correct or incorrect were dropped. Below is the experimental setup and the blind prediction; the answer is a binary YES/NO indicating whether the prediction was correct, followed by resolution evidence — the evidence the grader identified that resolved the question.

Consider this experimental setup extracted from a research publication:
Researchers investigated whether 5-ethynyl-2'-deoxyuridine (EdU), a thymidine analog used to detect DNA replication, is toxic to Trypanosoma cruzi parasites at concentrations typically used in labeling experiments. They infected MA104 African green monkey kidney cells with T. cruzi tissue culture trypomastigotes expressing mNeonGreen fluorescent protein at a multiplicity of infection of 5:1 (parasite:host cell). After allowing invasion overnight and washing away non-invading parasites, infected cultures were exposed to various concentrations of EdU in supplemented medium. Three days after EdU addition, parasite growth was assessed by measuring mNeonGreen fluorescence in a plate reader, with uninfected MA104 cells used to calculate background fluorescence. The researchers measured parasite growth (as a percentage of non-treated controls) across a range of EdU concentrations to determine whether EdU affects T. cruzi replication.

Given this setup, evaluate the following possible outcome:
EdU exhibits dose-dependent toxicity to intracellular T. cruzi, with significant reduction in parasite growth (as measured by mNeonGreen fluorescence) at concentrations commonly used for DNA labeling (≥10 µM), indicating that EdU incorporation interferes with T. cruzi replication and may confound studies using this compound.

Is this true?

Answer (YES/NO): YES